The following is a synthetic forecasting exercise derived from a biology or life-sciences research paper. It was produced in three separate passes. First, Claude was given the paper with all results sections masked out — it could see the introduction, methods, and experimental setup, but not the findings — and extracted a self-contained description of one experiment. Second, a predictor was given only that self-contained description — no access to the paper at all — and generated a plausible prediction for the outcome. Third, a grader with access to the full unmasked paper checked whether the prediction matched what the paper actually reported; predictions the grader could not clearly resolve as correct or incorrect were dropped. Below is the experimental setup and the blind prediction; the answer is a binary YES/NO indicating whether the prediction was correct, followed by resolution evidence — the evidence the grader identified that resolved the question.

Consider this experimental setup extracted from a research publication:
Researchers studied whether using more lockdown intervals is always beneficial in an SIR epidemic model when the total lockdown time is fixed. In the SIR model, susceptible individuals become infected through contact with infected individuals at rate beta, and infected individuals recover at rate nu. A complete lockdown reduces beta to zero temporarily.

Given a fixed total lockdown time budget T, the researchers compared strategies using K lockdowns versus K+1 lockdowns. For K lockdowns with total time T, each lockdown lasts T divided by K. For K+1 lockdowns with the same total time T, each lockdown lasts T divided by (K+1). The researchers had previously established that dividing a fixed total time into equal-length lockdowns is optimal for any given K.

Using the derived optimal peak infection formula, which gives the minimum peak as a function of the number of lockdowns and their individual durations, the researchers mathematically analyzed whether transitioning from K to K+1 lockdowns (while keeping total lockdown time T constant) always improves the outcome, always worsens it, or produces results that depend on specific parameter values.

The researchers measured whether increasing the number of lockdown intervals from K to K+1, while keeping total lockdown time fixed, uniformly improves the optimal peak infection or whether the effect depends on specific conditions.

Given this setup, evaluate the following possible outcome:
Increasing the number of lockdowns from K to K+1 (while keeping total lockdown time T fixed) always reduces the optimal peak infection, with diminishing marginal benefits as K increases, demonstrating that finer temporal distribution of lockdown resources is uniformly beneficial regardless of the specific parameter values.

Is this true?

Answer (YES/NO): YES